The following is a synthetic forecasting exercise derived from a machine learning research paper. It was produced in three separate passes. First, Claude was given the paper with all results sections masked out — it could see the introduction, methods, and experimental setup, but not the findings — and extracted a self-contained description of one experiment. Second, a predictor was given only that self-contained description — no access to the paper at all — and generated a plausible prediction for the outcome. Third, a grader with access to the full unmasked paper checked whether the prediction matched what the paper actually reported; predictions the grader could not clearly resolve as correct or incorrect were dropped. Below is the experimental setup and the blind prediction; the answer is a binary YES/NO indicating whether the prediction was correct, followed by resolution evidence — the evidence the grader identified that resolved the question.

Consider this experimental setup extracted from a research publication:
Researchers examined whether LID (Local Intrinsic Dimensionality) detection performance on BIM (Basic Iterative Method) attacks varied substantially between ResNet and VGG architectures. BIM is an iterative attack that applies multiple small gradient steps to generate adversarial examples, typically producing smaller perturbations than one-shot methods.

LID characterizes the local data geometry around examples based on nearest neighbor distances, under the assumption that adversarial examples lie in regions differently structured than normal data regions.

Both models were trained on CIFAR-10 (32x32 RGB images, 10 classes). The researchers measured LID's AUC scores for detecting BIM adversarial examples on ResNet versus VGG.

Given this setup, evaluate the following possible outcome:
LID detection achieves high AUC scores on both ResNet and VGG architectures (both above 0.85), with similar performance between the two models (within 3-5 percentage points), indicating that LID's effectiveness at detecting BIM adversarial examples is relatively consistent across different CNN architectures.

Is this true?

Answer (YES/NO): NO